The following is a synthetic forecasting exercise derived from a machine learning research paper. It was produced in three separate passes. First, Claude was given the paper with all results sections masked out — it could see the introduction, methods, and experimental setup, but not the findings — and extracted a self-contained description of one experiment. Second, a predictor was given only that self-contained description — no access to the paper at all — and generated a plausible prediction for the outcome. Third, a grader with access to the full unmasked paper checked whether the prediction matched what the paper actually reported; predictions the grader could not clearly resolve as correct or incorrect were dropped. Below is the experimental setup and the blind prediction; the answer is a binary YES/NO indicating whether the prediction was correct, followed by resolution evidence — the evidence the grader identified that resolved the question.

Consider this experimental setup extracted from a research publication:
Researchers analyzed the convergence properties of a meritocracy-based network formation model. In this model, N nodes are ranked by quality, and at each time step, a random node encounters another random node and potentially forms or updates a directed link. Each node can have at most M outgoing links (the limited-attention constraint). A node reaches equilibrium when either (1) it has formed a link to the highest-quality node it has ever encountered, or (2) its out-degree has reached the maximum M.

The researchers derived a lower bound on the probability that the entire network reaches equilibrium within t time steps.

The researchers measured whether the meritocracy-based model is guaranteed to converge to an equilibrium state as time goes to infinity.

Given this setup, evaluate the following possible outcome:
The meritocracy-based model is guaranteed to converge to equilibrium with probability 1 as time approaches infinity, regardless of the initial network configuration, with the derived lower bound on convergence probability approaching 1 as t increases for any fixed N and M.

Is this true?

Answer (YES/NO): YES